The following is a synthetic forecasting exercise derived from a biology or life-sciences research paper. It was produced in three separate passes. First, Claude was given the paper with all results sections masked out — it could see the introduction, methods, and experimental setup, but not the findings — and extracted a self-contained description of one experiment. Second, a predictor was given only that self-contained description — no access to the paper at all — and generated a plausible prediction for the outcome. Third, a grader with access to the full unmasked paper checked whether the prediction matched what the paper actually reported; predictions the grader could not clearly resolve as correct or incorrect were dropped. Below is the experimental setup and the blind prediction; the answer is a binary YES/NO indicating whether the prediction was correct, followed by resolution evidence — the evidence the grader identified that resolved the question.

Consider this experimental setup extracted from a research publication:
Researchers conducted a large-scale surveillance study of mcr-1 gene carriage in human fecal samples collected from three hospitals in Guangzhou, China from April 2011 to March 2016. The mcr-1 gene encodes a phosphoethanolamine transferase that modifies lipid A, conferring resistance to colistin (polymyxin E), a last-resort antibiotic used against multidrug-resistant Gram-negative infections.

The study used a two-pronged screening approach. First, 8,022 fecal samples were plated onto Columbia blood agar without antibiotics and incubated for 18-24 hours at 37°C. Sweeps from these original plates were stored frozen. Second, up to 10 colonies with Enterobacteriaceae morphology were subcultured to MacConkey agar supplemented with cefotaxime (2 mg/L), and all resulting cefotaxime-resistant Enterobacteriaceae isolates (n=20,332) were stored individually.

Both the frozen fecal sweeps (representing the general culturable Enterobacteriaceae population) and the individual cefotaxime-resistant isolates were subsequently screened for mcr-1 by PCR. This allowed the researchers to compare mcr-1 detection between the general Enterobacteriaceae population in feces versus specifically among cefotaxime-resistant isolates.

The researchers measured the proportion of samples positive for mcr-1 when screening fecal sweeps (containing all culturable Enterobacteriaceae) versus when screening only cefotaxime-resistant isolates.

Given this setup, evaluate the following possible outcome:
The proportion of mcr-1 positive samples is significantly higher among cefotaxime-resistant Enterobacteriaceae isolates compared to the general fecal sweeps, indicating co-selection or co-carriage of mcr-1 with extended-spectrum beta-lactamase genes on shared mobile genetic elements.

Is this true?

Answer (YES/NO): NO